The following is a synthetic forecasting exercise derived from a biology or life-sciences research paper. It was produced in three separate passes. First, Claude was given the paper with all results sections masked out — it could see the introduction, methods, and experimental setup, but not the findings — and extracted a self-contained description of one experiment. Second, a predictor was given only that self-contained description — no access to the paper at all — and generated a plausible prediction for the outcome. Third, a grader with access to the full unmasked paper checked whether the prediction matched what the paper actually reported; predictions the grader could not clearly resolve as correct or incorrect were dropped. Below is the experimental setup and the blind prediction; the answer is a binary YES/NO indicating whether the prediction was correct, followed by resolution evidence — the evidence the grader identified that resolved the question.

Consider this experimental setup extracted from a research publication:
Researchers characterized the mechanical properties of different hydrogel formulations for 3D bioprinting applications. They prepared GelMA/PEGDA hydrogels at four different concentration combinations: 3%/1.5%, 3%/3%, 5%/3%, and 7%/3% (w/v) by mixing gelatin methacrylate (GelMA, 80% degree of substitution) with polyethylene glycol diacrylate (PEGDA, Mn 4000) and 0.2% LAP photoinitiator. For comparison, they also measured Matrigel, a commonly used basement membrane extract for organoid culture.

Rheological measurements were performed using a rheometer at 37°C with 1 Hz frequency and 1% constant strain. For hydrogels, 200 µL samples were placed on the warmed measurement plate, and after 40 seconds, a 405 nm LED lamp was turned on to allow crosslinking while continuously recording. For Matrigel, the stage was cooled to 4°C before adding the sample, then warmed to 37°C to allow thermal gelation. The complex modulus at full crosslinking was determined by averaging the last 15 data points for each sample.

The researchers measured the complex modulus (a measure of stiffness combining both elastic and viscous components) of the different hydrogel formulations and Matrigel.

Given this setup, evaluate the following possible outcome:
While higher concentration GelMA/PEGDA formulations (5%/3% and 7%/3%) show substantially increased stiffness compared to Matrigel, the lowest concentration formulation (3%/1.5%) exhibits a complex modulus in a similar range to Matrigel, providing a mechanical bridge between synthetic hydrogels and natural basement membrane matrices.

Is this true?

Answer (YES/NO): NO